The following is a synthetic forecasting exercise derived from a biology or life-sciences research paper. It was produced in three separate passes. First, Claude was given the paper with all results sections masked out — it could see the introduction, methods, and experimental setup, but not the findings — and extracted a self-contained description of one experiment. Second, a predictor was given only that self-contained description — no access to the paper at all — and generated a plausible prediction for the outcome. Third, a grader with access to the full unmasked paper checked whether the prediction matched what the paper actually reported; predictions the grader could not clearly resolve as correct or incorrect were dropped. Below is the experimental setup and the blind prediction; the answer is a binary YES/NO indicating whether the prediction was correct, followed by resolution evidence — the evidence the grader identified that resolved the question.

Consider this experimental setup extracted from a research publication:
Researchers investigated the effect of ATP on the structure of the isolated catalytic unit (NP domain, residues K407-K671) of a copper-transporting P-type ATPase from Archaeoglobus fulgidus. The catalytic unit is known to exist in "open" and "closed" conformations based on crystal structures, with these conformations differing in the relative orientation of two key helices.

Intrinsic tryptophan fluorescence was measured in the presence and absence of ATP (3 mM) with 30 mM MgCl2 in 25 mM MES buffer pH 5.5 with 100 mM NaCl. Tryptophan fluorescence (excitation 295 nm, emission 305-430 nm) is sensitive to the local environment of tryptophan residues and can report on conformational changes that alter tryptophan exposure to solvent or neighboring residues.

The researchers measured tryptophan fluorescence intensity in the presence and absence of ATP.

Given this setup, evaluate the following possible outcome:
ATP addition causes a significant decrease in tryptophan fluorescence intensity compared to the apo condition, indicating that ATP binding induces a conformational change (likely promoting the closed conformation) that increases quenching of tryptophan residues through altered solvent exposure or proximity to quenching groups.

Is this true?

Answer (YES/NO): NO